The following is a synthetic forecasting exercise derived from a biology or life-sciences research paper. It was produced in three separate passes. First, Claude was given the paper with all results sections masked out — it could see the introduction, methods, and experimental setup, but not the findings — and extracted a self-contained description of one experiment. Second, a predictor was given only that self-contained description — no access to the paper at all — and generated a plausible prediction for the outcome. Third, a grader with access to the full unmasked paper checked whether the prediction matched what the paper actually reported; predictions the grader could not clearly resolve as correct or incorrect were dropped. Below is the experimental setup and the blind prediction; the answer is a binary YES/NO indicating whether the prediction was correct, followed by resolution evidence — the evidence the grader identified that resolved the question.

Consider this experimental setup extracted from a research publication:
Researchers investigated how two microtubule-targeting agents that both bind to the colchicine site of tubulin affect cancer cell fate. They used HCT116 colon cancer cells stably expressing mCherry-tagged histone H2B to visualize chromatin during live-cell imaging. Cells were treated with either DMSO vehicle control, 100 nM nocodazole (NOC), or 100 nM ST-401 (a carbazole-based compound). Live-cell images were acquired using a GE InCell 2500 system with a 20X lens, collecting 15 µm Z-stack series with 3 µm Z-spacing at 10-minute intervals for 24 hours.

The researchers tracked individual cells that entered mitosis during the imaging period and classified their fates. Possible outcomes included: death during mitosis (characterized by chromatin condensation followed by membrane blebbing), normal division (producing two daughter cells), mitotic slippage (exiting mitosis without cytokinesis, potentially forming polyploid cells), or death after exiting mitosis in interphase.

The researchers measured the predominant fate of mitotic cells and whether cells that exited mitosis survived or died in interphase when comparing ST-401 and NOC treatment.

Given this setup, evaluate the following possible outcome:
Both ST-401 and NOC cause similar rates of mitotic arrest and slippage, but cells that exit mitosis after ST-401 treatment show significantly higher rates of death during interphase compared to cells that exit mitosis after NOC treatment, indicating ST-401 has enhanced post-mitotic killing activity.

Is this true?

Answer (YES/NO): NO